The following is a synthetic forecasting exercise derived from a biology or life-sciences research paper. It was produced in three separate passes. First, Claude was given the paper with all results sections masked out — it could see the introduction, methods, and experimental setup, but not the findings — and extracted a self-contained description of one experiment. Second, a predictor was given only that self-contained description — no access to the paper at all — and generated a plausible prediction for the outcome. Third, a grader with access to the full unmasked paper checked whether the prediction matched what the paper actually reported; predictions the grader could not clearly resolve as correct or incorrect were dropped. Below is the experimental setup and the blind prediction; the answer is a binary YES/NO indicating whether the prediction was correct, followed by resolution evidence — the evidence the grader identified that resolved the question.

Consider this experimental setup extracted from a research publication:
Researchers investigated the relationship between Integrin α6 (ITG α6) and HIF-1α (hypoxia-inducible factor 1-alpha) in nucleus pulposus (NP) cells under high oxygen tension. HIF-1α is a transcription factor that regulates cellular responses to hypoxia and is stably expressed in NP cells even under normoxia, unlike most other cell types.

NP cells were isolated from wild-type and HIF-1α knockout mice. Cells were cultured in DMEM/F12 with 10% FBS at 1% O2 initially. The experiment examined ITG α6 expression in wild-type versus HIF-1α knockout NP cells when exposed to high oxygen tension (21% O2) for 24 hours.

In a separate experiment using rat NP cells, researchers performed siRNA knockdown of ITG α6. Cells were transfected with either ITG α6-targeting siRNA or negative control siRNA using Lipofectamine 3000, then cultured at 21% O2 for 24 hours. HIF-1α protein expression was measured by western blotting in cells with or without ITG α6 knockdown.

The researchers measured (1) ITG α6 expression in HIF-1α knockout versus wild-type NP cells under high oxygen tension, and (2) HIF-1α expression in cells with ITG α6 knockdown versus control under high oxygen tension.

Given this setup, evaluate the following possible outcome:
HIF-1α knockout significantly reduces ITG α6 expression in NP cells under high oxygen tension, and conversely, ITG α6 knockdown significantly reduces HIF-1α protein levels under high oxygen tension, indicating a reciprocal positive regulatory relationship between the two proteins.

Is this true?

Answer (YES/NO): NO